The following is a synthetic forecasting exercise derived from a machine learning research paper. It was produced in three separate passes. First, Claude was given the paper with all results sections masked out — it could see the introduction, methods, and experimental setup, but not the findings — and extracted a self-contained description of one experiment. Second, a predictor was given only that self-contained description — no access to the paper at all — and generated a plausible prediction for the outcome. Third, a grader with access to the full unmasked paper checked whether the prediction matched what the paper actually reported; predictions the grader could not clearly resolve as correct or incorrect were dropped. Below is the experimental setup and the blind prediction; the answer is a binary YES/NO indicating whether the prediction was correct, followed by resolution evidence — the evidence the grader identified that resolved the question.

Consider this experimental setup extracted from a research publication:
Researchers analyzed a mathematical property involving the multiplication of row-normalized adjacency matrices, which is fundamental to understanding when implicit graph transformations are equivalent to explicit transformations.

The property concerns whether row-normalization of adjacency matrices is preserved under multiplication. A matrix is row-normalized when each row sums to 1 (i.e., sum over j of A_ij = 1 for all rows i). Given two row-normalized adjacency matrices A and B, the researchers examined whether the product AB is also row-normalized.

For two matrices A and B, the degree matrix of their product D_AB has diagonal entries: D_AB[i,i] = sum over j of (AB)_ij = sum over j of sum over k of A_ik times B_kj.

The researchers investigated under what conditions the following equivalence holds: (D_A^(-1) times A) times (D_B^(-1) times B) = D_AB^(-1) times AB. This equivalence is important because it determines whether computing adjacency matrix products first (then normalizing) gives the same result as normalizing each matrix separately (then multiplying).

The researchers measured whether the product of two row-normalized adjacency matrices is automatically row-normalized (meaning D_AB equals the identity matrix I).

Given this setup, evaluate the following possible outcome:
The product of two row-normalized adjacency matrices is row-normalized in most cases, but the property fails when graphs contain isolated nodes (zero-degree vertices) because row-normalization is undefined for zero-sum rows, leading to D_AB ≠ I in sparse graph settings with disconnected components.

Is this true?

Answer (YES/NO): NO